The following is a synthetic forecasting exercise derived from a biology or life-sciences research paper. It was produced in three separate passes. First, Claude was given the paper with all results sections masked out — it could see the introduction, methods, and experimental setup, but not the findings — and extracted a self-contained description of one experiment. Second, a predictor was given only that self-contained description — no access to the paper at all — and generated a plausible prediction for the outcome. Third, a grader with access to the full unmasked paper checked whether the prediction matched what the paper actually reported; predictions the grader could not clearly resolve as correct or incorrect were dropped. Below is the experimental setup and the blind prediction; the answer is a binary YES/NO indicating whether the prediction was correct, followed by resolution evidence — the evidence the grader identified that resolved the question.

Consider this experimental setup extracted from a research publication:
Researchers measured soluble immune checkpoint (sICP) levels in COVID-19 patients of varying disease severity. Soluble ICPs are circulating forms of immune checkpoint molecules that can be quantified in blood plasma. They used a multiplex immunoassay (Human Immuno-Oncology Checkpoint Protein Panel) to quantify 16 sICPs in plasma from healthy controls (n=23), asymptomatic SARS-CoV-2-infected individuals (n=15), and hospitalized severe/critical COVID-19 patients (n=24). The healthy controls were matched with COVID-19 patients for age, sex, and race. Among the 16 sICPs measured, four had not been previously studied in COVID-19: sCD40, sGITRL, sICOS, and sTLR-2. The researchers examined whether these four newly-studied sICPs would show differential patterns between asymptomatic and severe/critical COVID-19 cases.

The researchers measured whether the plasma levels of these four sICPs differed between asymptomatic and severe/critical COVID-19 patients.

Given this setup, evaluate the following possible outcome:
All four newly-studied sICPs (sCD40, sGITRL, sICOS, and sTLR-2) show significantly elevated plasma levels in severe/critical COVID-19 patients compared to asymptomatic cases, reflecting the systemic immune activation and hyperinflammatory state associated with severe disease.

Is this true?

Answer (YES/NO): NO